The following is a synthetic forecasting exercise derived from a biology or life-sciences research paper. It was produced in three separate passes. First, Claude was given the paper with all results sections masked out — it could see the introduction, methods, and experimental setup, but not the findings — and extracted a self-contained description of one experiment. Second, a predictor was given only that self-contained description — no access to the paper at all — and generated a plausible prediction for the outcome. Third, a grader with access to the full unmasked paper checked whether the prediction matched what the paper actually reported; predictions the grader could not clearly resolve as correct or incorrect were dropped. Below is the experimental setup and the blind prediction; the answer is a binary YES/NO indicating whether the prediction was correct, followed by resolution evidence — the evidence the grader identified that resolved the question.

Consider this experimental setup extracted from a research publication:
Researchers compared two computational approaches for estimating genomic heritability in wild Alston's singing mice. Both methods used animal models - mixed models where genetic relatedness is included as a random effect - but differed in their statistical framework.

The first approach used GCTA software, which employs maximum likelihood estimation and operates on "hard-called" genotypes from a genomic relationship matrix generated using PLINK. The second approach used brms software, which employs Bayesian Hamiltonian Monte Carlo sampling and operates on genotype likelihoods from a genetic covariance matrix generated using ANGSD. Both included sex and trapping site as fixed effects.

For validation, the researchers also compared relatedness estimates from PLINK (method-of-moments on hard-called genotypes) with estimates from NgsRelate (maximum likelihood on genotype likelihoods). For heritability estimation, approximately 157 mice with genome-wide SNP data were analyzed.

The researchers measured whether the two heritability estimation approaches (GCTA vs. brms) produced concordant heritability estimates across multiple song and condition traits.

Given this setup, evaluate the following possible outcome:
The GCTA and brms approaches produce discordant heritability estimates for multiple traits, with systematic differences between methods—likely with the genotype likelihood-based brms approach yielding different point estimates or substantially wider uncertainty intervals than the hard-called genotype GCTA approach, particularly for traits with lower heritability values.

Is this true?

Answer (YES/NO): NO